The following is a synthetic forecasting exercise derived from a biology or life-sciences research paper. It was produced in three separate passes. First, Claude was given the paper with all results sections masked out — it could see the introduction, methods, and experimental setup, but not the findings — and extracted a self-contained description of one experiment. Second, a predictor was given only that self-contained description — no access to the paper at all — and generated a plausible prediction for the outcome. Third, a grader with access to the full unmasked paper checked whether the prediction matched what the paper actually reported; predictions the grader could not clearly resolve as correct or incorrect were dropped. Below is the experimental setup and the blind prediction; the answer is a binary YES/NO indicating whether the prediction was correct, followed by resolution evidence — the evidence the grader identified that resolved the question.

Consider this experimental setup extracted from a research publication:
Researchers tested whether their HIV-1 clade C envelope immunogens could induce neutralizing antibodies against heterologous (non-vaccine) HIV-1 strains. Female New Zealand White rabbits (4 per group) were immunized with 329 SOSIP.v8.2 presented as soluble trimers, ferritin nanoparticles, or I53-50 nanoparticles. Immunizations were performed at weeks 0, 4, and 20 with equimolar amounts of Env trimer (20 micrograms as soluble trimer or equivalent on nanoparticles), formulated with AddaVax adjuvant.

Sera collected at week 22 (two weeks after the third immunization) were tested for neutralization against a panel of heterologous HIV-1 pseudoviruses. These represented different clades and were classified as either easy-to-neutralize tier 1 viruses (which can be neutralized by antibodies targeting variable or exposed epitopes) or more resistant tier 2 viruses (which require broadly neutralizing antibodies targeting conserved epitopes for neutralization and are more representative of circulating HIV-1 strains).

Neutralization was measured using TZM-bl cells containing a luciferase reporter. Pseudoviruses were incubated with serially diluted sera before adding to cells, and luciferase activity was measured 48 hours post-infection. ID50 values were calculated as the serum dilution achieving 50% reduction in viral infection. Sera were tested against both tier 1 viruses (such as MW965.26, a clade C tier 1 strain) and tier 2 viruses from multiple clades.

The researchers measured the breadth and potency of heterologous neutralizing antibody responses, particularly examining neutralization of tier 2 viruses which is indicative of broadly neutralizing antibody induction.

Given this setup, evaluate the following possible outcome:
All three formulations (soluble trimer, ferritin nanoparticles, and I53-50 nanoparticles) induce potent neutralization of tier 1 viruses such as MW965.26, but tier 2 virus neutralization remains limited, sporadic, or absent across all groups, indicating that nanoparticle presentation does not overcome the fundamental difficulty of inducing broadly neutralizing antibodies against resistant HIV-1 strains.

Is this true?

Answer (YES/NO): NO